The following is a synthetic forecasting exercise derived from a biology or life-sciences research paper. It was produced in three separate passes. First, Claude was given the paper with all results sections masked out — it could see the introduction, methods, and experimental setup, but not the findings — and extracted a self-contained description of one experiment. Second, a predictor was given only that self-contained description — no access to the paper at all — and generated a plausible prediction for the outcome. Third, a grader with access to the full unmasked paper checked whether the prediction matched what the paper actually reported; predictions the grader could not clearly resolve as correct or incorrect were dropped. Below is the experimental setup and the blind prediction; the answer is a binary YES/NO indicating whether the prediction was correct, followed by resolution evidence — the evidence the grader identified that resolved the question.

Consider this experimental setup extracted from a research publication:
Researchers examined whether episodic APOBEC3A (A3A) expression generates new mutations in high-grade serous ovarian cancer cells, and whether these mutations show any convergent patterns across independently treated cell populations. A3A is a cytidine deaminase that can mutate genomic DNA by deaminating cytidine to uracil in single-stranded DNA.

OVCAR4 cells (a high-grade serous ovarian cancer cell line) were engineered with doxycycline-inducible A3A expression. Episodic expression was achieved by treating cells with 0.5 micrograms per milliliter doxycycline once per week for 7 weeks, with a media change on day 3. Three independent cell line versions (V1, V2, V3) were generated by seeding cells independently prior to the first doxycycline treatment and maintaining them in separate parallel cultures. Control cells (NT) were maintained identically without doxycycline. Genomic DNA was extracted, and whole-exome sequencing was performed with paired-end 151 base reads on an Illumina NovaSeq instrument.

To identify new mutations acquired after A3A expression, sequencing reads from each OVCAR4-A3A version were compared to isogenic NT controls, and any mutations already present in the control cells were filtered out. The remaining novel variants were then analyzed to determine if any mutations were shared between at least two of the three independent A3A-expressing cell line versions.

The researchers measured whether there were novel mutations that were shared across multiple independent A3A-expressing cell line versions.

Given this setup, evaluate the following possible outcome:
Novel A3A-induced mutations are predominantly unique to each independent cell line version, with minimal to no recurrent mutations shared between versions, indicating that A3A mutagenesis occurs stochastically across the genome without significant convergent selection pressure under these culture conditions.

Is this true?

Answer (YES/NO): YES